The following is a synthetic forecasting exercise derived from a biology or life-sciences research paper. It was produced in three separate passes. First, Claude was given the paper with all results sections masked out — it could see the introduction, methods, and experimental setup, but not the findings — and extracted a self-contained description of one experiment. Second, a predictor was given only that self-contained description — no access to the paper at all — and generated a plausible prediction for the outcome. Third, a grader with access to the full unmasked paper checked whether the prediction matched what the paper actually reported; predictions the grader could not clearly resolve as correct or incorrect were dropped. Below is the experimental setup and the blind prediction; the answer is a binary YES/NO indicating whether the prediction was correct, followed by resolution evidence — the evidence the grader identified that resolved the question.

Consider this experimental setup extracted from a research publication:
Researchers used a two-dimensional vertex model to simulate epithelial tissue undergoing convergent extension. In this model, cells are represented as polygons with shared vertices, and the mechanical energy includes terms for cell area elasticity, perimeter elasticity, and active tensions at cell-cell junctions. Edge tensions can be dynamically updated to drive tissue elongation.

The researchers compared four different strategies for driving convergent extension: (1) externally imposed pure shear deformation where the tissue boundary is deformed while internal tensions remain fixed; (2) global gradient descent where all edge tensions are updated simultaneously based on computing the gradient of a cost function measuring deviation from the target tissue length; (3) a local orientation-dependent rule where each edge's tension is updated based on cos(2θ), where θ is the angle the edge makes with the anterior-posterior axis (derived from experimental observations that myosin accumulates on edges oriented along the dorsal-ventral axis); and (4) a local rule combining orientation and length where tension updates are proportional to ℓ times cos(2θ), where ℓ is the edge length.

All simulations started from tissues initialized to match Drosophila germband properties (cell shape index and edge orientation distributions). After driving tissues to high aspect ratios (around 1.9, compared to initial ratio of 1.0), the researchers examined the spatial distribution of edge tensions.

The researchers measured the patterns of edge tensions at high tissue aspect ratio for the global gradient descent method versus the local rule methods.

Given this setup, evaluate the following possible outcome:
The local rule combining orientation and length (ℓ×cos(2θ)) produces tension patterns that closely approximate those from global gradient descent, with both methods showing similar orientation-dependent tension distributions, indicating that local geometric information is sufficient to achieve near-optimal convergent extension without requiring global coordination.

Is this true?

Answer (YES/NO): NO